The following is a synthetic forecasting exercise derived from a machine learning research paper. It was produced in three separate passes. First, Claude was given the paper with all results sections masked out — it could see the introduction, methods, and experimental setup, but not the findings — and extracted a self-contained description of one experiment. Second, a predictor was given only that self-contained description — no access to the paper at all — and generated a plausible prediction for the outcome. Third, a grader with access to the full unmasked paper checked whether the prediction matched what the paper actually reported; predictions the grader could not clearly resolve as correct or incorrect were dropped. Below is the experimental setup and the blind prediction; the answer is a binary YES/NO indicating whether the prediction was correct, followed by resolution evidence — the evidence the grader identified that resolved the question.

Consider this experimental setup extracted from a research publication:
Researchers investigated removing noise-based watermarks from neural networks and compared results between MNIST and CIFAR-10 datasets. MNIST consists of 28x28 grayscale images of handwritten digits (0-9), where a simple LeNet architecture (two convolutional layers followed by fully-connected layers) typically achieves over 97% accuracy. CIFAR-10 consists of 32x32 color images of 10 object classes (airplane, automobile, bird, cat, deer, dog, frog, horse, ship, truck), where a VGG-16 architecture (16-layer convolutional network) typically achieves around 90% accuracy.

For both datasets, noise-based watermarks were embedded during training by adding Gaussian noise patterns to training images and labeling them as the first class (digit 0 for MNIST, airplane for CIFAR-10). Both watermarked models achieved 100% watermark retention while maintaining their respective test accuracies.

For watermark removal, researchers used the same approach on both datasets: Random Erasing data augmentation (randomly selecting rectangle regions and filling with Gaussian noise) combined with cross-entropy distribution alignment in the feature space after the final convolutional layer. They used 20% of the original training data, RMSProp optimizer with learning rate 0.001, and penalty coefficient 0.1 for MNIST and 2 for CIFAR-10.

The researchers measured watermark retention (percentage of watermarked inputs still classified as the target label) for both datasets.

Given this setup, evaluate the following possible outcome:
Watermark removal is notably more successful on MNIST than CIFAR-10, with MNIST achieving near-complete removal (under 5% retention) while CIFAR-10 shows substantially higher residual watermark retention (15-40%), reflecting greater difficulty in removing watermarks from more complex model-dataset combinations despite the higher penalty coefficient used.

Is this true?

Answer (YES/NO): NO